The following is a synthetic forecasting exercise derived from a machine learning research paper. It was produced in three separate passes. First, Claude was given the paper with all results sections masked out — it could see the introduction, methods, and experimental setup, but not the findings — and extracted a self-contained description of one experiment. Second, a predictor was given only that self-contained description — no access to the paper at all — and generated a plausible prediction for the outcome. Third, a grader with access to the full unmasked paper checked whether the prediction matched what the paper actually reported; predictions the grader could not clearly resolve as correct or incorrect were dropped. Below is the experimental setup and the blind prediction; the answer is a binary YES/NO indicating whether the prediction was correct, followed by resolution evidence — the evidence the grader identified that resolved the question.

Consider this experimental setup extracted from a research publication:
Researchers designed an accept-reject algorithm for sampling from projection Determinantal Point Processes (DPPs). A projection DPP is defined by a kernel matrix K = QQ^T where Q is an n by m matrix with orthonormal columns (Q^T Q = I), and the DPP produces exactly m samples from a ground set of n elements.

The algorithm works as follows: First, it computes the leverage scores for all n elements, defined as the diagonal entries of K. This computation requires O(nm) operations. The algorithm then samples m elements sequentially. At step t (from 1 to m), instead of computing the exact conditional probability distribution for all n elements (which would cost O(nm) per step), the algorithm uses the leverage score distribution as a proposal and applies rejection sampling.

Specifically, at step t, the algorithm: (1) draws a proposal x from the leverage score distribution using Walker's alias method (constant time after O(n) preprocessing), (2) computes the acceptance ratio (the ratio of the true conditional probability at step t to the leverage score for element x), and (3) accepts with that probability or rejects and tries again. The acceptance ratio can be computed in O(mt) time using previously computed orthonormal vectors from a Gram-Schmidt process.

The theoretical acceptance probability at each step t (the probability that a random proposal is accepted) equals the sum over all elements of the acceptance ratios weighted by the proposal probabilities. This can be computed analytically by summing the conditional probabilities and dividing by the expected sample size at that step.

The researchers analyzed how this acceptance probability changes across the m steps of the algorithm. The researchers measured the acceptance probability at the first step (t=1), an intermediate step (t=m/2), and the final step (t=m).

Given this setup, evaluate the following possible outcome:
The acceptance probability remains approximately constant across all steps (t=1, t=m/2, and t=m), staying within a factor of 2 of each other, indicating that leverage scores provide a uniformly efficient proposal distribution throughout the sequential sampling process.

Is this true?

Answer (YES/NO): NO